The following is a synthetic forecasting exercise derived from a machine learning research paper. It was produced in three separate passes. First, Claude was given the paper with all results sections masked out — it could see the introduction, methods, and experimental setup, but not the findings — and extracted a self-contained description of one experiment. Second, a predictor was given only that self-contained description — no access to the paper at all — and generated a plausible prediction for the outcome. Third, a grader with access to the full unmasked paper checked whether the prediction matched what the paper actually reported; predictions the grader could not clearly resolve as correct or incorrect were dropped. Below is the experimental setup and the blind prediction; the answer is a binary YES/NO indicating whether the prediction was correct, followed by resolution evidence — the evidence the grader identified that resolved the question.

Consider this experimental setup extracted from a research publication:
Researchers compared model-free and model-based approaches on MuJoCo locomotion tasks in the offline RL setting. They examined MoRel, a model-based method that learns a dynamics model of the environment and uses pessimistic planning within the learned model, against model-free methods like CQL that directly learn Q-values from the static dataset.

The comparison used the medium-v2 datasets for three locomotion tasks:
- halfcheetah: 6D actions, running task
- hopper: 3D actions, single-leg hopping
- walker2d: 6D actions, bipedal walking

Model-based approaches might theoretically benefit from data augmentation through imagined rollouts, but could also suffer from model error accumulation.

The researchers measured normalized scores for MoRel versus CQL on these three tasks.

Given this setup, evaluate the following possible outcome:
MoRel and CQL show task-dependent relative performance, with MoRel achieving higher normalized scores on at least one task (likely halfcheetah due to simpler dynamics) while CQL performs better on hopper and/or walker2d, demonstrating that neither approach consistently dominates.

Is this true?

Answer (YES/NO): NO